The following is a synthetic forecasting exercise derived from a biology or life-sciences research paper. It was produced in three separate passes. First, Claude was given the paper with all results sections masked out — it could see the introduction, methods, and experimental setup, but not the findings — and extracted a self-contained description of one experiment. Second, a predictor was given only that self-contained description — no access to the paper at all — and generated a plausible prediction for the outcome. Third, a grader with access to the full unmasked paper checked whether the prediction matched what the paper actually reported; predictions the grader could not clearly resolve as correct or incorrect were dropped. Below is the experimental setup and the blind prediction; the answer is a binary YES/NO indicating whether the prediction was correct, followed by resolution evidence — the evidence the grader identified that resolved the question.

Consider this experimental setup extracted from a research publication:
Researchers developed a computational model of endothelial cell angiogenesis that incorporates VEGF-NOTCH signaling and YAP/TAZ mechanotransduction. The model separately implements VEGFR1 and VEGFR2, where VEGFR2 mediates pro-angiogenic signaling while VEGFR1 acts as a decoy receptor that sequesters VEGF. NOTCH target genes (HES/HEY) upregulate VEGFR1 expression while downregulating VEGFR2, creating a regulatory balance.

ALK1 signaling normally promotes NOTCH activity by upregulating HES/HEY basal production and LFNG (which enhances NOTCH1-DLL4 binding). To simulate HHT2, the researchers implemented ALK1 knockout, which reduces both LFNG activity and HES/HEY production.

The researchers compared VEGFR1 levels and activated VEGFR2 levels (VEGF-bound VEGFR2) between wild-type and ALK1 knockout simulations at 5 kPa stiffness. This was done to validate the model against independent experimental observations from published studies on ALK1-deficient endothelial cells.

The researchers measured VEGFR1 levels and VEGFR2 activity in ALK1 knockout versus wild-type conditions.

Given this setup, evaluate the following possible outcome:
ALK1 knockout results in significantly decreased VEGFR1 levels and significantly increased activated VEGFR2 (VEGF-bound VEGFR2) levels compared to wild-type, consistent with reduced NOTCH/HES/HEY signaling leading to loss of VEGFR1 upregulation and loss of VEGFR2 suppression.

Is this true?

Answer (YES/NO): NO